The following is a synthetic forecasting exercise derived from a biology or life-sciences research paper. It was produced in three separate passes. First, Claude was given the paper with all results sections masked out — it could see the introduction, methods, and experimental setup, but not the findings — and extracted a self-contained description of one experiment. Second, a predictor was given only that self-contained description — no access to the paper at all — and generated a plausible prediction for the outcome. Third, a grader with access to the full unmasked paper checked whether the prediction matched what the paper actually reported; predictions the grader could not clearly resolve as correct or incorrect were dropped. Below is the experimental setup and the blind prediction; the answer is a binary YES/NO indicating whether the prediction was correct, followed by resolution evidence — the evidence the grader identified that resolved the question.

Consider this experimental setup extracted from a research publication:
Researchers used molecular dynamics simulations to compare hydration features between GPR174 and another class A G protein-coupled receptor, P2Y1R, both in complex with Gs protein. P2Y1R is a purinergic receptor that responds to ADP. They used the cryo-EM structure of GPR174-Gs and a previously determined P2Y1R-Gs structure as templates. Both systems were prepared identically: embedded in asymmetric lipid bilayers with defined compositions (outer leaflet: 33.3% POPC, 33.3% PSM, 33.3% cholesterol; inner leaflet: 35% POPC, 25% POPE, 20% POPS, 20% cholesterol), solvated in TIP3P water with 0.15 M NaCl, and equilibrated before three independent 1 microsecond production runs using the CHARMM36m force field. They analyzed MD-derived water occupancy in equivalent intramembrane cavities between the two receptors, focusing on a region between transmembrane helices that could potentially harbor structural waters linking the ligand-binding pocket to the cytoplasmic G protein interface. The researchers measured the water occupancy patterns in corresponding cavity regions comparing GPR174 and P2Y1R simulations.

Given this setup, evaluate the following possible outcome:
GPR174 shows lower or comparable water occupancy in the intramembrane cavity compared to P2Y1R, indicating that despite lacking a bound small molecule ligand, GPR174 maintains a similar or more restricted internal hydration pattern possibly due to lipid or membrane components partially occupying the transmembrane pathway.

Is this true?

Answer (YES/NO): NO